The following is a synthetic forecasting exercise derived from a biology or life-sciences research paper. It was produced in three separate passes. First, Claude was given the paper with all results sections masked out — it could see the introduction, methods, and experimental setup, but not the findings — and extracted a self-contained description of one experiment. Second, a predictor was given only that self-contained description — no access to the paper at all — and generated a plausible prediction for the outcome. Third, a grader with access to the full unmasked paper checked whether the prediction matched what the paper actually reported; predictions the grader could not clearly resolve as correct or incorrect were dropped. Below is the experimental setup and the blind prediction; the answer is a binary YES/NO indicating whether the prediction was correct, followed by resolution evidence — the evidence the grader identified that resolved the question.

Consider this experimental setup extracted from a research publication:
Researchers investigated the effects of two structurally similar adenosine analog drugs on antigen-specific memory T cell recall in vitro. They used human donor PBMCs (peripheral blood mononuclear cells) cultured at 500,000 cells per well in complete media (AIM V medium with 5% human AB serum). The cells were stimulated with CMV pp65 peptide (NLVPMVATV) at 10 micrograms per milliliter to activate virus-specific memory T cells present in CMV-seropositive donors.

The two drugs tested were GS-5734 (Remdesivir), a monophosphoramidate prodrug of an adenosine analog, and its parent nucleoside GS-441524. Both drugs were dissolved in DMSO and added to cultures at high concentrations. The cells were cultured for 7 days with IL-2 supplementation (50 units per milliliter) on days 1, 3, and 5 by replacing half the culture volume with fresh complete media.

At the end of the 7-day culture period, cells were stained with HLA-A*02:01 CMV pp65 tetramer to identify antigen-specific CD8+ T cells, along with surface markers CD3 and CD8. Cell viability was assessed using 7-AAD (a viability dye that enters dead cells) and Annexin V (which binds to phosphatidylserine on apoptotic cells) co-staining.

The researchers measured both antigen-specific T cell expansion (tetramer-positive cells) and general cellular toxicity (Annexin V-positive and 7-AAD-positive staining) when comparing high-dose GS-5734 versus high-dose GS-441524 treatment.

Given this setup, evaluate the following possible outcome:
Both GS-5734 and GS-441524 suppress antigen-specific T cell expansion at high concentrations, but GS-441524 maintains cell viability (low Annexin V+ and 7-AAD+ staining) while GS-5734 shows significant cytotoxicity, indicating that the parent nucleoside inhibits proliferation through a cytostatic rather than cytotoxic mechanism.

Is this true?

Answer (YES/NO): NO